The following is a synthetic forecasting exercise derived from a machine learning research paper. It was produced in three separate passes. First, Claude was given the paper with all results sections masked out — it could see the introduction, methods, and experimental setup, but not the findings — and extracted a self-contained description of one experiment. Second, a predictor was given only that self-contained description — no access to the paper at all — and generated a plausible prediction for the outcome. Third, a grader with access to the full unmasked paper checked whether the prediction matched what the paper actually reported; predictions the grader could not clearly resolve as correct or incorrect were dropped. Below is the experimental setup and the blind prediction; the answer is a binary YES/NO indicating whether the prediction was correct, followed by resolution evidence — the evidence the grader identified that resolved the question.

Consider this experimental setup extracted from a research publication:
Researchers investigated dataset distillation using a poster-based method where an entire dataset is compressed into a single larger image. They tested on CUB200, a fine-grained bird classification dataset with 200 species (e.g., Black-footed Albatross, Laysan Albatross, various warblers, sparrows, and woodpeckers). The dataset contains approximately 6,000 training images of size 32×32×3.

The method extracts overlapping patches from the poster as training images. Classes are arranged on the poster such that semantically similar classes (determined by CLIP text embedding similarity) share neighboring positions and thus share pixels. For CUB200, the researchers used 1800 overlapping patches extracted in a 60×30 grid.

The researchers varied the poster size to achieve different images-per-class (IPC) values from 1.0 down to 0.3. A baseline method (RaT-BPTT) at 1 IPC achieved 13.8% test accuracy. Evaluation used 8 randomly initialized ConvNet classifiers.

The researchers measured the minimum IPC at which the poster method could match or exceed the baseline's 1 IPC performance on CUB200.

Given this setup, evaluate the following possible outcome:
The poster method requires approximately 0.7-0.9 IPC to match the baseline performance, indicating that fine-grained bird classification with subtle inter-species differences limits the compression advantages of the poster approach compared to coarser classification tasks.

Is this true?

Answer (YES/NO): NO